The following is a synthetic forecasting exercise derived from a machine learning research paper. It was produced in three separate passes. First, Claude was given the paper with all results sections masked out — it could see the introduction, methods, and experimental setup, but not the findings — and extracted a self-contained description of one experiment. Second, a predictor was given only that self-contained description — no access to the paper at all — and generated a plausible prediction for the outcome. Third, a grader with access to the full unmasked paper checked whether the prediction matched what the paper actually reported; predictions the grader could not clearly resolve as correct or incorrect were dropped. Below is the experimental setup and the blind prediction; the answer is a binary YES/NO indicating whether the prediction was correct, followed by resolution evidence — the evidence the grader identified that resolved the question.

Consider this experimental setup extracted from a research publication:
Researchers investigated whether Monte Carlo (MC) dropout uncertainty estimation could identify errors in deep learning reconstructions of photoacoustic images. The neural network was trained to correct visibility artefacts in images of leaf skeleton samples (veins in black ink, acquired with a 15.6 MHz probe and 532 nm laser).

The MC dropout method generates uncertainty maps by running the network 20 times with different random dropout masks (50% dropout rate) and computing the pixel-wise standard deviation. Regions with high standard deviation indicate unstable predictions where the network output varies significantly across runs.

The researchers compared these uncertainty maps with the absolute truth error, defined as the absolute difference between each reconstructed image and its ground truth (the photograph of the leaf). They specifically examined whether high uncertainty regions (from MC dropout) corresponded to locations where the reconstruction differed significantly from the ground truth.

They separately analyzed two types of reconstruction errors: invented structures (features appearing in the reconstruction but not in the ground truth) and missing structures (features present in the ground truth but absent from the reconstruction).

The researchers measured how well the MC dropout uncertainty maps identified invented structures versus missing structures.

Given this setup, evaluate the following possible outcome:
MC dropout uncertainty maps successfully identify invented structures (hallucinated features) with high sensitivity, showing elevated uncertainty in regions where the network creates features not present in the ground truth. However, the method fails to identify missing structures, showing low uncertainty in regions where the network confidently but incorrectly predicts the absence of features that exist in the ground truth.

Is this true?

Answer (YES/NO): NO